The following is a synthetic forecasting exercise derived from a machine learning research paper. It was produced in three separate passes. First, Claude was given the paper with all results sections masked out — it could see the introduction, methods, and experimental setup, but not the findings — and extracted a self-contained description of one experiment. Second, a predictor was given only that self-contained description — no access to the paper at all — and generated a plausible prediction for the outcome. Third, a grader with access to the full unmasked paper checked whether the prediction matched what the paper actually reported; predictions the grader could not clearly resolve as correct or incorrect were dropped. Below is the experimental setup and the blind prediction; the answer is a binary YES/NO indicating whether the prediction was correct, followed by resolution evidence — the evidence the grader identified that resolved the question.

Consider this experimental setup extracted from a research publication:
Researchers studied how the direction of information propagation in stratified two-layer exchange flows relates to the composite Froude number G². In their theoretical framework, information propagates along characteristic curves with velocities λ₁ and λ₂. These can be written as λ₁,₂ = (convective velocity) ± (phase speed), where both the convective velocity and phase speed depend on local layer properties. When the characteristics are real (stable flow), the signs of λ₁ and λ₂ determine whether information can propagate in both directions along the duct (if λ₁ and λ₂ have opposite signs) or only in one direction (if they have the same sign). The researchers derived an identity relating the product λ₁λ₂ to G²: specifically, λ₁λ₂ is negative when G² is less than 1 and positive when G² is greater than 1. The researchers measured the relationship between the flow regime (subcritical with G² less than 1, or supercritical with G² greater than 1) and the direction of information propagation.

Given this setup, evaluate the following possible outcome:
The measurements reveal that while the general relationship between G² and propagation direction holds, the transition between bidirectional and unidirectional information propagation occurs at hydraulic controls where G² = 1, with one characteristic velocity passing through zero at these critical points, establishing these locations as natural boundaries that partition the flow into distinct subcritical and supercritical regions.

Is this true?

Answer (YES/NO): YES